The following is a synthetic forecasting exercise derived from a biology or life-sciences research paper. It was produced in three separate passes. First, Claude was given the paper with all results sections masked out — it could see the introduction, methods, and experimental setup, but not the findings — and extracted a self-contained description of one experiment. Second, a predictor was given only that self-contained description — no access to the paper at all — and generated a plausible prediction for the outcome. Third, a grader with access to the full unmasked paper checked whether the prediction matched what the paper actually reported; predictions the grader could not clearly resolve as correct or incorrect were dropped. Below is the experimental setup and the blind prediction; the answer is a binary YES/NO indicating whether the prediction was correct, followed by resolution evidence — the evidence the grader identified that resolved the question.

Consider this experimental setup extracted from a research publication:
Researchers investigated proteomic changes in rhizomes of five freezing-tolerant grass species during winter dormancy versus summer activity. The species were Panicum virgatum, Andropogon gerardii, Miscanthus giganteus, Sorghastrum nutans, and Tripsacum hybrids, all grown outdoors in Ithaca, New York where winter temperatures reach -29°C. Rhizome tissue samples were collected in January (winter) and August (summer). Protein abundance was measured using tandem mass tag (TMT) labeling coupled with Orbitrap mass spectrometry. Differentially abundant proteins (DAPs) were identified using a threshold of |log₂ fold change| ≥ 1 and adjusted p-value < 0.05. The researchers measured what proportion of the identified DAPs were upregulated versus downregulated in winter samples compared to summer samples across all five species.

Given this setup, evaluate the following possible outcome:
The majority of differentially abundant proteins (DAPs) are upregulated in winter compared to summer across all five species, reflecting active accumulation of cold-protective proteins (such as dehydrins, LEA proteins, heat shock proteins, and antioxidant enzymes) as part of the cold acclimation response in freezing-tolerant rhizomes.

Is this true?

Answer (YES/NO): NO